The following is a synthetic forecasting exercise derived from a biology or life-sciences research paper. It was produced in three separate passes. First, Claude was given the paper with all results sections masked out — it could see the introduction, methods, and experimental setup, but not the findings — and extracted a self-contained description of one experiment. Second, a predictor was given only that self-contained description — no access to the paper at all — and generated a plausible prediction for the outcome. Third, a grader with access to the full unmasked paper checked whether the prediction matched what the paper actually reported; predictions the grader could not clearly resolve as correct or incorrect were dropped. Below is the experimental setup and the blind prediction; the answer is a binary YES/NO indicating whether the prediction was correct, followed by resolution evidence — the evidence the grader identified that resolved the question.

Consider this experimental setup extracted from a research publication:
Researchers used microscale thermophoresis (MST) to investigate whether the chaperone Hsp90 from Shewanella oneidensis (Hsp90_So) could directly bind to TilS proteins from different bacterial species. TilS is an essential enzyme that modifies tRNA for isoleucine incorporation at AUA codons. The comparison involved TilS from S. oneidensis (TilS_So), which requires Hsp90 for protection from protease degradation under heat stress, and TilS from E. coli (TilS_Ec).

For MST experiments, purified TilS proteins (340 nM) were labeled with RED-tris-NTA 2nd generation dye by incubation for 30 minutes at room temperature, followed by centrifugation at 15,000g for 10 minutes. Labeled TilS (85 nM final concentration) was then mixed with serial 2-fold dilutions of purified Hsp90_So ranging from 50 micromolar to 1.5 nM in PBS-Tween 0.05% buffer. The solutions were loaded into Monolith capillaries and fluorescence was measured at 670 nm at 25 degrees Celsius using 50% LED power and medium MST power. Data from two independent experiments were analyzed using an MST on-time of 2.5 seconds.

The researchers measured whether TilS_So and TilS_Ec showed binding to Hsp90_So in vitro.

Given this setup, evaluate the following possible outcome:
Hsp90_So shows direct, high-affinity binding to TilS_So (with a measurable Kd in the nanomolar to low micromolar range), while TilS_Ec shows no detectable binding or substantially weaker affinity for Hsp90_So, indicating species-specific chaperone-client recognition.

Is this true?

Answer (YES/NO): YES